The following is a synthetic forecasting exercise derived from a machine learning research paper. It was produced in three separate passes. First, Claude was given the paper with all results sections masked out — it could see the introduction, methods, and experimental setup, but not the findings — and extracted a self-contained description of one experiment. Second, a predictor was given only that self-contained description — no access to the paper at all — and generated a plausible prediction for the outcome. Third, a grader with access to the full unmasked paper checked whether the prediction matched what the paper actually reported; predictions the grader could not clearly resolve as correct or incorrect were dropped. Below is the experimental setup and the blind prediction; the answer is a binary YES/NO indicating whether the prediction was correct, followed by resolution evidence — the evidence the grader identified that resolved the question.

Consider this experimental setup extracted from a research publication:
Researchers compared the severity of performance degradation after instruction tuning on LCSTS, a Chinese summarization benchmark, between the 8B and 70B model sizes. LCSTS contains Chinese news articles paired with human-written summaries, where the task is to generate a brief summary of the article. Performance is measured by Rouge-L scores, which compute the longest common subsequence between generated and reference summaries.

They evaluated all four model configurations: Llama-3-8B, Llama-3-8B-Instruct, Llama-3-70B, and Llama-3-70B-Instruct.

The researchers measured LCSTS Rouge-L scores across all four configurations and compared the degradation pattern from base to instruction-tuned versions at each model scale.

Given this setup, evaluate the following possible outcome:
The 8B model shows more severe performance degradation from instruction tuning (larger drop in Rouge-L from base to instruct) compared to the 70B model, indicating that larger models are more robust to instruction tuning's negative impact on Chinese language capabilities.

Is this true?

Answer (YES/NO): YES